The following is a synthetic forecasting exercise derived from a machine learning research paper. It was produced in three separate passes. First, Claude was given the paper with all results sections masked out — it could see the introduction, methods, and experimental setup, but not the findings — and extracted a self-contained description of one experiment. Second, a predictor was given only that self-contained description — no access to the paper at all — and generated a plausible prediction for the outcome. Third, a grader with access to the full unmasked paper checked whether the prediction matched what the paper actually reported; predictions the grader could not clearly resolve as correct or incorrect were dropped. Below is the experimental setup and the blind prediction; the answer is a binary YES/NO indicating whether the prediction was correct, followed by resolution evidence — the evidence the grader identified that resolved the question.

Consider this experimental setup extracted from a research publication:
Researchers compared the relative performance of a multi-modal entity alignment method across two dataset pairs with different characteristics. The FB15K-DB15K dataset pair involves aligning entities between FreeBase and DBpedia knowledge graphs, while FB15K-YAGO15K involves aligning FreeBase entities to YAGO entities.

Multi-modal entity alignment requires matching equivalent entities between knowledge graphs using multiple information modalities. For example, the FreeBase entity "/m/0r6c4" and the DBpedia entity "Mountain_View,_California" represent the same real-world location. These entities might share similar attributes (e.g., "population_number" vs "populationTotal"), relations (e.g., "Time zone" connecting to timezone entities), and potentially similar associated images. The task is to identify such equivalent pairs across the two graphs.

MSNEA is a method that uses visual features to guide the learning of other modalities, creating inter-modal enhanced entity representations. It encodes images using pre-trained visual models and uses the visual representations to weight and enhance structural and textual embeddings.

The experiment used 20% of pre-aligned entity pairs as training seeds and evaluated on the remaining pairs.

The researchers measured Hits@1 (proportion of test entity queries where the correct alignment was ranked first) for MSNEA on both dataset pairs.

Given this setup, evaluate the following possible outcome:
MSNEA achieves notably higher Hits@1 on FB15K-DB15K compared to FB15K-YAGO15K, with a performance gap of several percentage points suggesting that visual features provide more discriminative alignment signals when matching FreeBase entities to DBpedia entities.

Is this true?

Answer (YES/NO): YES